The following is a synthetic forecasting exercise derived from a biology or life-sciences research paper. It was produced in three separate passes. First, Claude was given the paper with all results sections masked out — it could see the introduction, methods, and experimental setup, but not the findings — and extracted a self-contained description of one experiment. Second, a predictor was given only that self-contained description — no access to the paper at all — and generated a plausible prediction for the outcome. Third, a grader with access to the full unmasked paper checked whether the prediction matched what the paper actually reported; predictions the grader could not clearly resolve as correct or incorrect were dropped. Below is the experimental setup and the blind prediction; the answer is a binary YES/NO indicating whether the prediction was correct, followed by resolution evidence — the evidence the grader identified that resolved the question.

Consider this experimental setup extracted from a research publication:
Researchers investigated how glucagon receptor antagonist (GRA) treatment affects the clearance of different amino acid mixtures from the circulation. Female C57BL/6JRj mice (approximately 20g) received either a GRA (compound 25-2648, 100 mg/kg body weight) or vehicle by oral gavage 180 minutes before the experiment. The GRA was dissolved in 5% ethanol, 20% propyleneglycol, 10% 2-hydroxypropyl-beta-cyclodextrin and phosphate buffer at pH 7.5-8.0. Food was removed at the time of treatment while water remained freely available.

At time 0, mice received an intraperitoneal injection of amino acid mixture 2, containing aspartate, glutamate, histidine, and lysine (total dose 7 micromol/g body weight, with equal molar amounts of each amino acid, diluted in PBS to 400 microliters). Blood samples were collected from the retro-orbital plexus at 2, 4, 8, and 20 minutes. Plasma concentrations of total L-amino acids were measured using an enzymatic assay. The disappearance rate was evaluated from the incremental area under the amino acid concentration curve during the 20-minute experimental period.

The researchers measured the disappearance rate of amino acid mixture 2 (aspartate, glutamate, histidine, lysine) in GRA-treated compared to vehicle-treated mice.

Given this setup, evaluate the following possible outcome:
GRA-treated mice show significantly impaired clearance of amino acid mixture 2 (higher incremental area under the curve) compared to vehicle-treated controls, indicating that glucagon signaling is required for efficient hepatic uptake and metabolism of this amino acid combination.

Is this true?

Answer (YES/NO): NO